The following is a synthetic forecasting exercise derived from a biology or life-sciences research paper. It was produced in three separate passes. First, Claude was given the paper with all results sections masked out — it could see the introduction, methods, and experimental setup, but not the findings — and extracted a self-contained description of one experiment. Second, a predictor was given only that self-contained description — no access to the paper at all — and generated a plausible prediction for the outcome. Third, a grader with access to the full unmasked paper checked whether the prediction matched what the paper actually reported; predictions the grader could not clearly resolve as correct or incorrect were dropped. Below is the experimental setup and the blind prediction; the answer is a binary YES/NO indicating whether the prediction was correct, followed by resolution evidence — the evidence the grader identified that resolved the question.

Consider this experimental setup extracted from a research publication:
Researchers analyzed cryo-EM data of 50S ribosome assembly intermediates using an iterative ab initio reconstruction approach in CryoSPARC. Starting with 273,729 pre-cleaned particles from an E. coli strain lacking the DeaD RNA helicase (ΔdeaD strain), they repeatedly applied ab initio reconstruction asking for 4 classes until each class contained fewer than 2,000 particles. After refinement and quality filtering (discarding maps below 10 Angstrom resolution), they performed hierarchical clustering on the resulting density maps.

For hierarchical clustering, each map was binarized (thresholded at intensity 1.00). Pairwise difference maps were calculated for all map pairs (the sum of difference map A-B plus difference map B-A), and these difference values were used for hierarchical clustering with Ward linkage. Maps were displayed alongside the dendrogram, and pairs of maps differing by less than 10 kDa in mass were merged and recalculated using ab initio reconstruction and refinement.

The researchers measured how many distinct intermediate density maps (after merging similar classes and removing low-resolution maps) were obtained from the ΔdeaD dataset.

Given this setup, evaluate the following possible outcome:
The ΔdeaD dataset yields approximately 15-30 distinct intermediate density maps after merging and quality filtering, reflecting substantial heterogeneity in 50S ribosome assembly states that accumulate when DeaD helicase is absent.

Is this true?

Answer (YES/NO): YES